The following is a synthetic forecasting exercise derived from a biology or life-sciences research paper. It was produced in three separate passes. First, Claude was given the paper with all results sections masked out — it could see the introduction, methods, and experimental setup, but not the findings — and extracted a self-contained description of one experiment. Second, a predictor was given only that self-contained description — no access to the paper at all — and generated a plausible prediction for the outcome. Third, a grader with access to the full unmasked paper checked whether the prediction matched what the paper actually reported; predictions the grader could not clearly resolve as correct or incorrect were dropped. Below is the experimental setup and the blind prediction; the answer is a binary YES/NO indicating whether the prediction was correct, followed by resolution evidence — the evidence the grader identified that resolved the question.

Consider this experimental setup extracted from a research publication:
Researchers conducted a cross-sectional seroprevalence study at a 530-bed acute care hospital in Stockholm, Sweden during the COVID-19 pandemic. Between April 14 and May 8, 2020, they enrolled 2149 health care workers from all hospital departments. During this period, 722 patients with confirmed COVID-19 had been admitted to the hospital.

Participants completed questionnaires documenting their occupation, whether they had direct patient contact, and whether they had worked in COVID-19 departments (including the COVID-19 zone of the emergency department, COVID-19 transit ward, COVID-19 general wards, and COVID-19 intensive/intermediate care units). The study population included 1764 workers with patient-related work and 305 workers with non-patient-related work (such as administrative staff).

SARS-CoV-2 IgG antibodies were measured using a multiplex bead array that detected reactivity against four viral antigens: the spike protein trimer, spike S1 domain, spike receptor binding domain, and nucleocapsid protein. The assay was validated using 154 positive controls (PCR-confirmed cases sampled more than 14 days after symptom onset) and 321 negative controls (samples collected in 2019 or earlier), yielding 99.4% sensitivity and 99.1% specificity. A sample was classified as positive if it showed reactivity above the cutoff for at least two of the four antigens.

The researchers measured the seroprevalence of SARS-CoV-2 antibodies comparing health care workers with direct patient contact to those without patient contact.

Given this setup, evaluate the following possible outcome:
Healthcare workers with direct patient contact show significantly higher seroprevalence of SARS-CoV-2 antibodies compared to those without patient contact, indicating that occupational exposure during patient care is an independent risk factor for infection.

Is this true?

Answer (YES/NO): YES